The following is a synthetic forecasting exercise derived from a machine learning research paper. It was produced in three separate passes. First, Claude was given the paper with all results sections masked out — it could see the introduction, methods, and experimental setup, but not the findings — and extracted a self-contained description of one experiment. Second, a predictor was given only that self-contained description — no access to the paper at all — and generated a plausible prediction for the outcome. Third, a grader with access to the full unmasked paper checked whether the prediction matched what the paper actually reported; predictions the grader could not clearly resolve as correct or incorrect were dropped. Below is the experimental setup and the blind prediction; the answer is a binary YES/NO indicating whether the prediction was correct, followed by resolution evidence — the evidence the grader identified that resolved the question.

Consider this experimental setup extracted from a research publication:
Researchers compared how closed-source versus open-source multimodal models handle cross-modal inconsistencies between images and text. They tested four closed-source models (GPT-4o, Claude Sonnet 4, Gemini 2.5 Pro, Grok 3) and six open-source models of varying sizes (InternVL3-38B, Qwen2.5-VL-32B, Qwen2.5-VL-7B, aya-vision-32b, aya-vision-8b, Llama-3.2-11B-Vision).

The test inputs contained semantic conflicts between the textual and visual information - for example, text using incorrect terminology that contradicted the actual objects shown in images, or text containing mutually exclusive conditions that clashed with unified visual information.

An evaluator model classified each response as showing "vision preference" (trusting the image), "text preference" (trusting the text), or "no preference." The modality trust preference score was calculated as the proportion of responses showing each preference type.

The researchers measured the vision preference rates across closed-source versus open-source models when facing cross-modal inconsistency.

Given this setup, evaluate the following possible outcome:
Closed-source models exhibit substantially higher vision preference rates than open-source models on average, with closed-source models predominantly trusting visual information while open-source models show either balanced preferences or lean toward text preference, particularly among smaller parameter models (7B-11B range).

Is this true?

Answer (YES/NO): YES